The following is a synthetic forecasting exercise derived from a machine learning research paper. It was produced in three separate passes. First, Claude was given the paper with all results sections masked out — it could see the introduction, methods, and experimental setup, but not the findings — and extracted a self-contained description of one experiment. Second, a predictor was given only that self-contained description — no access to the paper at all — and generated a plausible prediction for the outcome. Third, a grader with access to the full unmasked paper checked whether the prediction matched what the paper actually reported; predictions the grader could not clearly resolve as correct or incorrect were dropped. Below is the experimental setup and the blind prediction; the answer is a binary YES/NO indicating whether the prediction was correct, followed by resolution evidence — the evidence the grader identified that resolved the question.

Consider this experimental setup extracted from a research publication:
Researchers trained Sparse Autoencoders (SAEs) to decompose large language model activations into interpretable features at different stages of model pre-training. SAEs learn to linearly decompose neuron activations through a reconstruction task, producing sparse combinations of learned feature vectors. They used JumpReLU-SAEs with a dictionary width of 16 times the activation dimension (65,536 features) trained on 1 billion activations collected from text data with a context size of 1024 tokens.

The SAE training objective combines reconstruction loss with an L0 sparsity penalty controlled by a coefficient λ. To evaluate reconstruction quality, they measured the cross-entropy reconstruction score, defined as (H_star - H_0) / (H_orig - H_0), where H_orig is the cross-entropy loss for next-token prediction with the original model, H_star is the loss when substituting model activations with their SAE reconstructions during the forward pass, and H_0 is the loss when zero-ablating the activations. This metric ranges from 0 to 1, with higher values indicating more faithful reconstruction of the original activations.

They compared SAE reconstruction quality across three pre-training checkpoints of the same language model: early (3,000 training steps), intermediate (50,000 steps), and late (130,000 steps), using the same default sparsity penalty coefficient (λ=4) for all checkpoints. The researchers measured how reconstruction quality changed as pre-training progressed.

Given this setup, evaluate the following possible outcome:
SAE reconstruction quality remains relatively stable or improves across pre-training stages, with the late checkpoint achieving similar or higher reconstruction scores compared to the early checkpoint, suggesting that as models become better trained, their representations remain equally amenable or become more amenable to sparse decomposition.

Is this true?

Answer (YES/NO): NO